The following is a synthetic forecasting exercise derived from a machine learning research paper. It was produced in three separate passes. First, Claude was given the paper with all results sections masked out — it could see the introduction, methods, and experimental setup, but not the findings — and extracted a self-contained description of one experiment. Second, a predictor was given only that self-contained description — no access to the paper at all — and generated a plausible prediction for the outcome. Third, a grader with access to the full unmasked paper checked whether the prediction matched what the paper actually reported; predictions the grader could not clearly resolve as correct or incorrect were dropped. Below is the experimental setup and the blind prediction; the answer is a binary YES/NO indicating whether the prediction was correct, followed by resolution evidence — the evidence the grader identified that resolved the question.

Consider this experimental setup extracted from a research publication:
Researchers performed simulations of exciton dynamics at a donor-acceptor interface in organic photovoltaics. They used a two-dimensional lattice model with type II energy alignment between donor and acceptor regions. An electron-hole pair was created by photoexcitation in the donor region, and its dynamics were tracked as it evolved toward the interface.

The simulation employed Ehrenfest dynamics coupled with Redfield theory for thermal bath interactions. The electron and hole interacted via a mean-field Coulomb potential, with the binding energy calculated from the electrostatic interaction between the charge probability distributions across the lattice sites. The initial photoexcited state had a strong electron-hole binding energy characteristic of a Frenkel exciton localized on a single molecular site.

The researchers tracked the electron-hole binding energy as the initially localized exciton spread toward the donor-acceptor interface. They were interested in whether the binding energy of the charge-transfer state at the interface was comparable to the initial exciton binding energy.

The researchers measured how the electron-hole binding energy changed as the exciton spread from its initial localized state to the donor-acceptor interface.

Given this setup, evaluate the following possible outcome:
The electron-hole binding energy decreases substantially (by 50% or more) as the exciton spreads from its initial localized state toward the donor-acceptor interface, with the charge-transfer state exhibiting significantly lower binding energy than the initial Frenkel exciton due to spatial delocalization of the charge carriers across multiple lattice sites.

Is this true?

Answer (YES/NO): YES